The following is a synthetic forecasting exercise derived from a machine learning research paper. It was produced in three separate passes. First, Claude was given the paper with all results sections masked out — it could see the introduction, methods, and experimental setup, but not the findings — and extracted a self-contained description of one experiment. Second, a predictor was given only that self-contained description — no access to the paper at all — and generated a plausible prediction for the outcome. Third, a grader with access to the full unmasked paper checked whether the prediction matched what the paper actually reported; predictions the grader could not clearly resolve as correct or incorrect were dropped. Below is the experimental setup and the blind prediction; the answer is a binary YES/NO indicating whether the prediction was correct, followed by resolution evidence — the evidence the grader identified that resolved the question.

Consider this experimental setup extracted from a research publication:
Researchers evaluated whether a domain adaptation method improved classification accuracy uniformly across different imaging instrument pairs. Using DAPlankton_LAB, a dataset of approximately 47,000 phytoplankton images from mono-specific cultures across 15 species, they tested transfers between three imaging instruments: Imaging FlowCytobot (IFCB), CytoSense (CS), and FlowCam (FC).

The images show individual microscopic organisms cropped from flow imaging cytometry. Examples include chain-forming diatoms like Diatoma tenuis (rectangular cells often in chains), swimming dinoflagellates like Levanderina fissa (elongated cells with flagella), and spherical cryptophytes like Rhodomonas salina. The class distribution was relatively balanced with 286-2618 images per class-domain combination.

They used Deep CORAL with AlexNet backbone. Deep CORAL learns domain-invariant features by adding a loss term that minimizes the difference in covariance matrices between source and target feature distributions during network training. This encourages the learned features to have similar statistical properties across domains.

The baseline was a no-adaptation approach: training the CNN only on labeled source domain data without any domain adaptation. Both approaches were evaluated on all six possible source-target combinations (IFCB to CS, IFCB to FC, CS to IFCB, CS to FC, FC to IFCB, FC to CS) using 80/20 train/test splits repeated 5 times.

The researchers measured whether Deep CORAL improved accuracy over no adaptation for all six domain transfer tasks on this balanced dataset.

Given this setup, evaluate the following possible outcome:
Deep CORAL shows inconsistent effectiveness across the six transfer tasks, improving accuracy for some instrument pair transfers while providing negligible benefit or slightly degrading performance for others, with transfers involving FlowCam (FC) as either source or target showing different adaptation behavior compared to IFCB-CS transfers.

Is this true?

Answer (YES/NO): NO